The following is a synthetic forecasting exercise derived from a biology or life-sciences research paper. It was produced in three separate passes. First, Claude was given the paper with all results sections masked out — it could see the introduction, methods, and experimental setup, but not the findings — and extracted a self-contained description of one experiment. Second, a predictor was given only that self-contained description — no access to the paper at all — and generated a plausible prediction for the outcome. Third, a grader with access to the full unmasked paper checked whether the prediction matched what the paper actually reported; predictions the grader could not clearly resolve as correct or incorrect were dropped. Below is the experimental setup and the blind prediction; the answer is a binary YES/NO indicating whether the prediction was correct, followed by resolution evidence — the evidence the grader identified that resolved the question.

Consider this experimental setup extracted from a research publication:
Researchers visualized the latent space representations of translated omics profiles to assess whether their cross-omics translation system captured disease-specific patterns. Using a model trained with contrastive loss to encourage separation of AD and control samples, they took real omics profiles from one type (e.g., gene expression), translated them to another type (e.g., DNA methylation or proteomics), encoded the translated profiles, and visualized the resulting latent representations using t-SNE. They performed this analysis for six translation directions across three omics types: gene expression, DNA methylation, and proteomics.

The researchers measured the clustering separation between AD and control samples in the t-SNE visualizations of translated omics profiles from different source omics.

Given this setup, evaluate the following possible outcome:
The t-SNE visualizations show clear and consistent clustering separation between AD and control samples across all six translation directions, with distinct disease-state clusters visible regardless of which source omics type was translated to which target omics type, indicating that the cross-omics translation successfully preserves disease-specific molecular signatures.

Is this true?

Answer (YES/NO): NO